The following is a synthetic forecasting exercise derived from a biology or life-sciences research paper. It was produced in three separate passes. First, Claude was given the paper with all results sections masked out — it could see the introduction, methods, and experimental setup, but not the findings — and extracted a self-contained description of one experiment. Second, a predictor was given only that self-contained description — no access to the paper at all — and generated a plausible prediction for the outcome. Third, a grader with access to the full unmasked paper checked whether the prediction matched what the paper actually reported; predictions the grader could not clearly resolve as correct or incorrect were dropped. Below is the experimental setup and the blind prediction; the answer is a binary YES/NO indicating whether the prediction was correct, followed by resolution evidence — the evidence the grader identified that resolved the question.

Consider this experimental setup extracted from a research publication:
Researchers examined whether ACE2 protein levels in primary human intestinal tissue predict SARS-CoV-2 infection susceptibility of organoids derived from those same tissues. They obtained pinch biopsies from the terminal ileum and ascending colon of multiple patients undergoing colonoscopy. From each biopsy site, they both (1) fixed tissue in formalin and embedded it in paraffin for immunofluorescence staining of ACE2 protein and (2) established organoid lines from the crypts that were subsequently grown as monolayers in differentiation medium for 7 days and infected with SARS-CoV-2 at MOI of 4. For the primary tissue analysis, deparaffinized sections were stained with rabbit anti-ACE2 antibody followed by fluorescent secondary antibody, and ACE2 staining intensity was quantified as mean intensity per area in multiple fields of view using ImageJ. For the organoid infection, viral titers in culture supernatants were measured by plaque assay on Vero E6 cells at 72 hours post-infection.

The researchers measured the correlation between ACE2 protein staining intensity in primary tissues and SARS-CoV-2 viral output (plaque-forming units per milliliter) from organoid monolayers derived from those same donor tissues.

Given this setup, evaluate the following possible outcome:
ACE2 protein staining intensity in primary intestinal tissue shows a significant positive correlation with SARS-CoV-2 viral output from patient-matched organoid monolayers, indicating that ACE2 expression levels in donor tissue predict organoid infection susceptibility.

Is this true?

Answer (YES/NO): YES